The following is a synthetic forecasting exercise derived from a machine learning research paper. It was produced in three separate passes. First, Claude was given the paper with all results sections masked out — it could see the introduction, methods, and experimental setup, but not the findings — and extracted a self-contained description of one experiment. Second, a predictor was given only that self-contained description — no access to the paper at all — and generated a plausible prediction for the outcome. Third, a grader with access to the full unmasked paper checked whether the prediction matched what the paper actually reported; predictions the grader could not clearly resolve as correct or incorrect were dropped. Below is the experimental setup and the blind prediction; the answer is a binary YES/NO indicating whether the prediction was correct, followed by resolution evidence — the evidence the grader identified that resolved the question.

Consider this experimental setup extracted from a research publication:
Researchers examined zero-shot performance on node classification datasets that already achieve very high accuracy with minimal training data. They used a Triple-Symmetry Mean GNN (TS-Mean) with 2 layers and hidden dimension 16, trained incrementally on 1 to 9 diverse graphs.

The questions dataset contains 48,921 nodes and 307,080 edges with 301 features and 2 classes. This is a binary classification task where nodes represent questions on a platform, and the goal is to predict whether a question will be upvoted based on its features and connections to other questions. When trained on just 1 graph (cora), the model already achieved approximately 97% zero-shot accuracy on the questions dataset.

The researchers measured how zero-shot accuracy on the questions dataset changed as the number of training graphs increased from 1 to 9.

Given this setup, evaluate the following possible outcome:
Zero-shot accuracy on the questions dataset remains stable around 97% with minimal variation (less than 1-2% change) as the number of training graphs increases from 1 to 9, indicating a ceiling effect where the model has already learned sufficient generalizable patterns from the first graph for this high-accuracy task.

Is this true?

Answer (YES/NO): YES